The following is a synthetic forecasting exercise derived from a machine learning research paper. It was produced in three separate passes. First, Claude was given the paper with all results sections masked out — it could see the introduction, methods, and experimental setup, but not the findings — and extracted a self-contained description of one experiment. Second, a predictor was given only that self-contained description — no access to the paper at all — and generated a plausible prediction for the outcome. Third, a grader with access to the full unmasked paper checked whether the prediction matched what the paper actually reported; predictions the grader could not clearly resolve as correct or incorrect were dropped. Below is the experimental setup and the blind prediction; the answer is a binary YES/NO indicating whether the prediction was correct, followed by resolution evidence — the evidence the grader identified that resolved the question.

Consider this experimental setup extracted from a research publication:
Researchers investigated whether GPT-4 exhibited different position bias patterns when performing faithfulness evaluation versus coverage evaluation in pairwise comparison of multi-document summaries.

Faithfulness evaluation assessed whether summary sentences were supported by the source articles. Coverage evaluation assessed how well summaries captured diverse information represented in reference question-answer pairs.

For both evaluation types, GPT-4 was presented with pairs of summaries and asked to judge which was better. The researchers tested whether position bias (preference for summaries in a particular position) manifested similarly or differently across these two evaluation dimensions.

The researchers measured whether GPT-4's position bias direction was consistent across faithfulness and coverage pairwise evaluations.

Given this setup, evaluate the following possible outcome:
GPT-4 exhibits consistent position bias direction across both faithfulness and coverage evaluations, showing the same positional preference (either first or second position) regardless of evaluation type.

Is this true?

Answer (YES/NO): YES